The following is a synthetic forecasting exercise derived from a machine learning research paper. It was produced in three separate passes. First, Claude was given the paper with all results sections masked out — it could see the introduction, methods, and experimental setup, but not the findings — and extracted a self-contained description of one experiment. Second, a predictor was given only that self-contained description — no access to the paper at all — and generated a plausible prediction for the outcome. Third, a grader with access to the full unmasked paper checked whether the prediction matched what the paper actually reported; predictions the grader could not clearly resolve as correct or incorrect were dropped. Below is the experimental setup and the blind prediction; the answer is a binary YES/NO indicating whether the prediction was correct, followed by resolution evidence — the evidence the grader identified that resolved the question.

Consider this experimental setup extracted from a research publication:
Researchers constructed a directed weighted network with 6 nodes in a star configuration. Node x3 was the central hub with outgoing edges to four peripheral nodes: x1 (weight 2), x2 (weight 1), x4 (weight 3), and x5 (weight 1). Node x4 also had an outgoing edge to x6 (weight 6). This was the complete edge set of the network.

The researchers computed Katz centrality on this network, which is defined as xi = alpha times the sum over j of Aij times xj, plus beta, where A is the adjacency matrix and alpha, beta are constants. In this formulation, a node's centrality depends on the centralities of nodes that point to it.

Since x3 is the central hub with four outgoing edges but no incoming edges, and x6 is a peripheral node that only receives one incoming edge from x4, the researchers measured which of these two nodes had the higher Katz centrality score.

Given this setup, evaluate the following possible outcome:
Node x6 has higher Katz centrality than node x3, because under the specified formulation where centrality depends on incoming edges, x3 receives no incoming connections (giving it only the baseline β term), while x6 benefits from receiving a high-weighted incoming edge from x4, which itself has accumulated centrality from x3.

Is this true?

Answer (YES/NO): YES